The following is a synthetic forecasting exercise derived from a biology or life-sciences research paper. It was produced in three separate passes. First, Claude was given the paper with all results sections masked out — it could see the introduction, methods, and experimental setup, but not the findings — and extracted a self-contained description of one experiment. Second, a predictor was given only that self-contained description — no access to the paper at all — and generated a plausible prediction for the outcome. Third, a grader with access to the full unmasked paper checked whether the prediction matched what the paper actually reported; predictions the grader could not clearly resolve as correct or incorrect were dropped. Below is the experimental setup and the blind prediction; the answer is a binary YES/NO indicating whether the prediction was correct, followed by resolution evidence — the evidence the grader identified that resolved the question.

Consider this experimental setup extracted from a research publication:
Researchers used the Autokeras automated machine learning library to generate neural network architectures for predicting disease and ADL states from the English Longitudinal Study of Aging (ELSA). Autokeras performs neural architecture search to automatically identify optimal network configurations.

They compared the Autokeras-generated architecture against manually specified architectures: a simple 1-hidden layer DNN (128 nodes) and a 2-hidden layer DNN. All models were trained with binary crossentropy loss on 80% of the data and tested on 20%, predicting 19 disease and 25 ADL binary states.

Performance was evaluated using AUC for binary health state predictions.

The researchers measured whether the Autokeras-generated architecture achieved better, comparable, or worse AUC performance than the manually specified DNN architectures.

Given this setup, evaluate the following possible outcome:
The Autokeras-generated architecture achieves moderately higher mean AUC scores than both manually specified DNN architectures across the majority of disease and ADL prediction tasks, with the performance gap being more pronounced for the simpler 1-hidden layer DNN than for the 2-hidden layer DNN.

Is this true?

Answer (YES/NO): NO